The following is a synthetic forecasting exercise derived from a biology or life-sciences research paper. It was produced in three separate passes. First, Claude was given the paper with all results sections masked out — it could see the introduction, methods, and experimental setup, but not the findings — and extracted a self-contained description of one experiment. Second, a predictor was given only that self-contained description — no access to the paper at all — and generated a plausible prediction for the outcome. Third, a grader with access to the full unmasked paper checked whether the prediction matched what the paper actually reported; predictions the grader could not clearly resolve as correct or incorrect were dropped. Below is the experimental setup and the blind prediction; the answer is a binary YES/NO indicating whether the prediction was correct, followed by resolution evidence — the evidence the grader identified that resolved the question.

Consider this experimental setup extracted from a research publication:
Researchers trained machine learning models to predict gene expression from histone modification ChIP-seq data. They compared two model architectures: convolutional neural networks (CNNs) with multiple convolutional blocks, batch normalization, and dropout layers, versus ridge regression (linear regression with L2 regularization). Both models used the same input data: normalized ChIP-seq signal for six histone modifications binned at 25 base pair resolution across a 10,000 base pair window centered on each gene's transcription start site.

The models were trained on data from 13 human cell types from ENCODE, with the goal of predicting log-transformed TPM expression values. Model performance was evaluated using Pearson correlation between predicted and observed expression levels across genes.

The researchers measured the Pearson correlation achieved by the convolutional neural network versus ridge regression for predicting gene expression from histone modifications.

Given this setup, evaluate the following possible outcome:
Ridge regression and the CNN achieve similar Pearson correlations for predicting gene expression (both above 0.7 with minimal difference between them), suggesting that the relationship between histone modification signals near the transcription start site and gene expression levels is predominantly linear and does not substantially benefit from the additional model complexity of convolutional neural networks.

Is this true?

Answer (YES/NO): NO